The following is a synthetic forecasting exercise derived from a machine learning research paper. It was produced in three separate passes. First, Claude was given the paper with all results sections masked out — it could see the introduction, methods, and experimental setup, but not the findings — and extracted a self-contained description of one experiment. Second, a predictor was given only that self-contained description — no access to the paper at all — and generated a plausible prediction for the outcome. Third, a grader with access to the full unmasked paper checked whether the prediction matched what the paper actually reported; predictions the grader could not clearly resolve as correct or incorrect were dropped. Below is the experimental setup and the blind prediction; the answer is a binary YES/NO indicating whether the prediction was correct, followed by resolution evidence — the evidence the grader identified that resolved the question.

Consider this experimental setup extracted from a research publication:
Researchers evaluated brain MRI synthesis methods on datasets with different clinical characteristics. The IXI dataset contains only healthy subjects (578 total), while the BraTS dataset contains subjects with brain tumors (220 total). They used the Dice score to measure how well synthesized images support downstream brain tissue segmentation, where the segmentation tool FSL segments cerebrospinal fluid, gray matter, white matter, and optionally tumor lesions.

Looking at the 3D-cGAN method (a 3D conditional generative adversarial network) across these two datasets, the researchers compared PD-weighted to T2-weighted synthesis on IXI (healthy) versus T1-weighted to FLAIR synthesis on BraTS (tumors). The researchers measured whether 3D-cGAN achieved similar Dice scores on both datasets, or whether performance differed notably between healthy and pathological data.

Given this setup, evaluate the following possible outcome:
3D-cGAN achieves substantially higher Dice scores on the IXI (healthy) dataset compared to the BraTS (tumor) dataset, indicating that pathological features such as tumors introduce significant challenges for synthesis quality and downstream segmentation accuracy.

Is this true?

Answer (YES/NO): YES